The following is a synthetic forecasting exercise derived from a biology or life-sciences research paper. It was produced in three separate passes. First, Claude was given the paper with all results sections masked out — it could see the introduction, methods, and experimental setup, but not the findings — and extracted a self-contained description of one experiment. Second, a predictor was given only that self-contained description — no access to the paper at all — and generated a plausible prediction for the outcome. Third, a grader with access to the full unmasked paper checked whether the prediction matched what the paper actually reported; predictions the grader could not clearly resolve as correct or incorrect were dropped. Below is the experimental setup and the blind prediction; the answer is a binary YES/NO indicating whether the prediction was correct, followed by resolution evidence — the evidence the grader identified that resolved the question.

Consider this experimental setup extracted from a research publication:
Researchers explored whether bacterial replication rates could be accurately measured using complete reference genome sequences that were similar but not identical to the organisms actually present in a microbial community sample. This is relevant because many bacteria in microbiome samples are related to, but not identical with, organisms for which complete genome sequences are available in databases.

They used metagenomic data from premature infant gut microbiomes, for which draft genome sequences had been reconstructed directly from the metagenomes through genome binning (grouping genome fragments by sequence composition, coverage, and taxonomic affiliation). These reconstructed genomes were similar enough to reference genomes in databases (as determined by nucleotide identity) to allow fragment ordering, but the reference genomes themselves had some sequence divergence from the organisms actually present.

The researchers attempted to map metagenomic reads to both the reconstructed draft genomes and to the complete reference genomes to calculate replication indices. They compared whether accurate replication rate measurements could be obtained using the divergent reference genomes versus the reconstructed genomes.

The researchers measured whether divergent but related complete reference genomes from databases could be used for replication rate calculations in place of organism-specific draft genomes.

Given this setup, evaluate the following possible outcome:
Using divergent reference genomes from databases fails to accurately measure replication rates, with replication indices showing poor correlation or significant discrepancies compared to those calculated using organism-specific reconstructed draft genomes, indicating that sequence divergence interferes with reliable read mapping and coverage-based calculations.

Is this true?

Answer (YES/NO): YES